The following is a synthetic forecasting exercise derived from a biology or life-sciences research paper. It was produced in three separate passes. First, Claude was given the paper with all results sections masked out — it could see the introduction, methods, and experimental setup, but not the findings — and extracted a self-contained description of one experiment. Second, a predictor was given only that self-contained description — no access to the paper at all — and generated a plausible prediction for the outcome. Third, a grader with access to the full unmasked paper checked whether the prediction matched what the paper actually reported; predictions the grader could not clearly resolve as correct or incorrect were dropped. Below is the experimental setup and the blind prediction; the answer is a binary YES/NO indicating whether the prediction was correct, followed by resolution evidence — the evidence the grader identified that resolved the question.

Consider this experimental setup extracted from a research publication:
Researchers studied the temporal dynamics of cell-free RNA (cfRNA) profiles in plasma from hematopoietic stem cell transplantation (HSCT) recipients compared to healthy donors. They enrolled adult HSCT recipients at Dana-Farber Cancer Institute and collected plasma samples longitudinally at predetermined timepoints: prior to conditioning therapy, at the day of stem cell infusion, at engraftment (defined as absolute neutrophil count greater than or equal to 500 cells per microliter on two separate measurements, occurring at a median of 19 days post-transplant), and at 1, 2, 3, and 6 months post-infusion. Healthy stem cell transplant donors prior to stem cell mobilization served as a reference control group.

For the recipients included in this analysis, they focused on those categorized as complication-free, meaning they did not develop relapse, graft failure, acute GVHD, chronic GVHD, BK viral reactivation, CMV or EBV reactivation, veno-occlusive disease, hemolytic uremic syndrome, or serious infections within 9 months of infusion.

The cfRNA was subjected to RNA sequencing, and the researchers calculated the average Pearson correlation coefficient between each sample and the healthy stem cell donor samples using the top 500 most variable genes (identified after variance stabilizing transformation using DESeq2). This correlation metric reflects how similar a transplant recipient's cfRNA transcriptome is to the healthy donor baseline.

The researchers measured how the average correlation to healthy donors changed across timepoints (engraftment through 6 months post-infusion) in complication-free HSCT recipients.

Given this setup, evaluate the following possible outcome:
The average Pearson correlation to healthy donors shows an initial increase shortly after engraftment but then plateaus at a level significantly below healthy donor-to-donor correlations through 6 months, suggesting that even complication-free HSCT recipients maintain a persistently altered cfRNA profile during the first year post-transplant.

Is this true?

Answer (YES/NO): NO